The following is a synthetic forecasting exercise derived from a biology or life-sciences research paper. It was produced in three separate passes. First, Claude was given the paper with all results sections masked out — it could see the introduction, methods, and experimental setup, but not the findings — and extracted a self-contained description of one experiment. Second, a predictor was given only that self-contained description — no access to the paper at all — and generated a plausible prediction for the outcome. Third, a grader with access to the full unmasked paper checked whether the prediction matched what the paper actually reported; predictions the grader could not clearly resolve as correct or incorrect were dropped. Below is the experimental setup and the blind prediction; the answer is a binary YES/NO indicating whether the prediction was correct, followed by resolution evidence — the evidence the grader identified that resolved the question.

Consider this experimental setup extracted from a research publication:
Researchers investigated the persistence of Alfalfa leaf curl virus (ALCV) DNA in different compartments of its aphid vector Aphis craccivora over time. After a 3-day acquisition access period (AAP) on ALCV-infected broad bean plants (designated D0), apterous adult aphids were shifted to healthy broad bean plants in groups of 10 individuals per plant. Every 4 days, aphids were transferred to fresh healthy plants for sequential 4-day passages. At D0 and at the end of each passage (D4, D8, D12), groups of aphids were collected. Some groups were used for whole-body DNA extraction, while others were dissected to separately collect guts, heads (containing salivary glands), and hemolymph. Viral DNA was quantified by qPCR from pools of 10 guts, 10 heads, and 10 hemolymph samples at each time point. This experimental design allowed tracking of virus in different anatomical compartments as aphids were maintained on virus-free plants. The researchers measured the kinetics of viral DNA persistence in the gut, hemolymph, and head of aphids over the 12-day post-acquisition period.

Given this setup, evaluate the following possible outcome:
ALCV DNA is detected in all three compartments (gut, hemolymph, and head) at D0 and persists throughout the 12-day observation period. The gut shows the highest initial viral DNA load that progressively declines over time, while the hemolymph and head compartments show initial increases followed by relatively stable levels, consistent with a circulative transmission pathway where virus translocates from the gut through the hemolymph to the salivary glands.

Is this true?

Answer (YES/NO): NO